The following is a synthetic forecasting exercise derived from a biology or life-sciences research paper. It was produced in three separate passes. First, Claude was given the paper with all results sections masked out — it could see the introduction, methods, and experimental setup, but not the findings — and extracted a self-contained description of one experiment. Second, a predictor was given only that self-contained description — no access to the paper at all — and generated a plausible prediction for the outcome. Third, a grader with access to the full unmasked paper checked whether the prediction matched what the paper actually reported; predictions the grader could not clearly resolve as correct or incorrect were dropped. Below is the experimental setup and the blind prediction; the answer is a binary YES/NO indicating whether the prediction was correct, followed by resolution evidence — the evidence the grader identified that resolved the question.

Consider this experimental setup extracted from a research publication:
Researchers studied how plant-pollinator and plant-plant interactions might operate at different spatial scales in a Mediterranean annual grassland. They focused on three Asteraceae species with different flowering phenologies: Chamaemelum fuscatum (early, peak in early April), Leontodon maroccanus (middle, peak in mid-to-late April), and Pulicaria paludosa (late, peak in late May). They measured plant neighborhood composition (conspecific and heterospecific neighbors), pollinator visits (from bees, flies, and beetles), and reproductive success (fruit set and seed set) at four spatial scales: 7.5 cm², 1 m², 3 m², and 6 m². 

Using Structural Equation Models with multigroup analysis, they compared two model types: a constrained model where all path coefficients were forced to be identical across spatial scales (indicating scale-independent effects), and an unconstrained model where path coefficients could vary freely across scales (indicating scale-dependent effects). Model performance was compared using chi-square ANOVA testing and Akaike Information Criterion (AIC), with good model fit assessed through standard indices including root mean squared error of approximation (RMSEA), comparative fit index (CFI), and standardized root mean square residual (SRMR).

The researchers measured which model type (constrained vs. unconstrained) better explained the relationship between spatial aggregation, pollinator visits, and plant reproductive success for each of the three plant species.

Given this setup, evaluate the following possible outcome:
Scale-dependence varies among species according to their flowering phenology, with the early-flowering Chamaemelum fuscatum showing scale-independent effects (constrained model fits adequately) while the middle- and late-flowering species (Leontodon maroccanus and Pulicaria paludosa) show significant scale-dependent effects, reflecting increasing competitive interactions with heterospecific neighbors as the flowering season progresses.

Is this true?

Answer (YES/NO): NO